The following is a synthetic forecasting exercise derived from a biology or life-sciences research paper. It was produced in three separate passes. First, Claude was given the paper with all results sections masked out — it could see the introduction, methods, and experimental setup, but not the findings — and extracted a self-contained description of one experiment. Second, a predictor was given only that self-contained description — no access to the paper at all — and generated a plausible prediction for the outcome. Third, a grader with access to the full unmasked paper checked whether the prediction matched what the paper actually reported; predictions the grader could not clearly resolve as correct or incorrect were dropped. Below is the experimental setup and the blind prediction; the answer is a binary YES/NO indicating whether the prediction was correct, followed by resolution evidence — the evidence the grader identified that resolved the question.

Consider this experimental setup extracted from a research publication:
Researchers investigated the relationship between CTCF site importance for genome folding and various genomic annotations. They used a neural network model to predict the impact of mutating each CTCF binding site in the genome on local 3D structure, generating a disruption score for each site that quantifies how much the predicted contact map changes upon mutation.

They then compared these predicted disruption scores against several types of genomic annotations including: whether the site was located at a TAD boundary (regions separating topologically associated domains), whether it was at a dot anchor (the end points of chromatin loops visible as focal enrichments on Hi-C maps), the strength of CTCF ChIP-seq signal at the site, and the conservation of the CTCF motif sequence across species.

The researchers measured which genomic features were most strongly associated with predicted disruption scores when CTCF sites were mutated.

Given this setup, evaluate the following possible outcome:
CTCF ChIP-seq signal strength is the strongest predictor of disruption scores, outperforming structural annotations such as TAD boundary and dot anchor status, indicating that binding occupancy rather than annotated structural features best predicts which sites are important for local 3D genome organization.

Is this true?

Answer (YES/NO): NO